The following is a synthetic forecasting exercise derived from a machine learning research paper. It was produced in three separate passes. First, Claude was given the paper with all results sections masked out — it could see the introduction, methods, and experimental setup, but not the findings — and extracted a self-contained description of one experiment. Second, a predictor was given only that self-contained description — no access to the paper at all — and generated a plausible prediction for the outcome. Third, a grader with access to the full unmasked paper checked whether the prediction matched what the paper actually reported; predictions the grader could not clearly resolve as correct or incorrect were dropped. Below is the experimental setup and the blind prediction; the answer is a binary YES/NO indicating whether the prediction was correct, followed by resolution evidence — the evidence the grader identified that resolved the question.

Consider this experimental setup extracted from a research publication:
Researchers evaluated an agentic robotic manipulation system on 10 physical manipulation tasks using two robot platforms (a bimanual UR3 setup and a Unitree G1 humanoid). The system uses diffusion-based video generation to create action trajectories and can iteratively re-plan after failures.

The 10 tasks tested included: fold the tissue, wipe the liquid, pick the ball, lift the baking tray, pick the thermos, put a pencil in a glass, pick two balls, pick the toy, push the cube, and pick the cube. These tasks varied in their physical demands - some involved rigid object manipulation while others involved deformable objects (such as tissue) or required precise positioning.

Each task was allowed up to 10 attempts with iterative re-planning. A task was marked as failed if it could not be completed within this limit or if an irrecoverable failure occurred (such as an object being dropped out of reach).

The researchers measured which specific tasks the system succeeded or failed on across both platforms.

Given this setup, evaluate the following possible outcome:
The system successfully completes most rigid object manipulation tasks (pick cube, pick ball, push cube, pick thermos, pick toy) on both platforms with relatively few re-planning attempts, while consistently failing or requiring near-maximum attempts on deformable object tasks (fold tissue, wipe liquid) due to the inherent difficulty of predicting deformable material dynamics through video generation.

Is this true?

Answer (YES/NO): NO